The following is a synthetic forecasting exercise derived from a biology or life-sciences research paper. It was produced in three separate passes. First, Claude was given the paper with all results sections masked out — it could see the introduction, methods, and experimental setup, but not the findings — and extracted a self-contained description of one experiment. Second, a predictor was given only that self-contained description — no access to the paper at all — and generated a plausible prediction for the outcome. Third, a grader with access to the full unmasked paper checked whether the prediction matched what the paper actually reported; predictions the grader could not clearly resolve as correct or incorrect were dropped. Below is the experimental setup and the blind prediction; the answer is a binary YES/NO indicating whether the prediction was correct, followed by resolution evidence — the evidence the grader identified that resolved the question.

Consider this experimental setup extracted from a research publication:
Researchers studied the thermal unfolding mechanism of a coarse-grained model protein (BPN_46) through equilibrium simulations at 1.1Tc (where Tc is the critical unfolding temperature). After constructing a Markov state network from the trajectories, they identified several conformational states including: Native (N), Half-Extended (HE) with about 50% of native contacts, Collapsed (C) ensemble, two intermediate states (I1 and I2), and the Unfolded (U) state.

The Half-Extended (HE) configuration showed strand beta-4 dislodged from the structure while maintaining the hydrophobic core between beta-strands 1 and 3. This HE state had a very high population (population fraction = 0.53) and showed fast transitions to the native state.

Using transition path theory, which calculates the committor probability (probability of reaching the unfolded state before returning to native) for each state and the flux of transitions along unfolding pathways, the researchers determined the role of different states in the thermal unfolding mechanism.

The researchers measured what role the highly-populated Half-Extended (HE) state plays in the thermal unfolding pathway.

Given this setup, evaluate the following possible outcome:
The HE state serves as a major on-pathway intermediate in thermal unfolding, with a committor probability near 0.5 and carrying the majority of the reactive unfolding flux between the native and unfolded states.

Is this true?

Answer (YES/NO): NO